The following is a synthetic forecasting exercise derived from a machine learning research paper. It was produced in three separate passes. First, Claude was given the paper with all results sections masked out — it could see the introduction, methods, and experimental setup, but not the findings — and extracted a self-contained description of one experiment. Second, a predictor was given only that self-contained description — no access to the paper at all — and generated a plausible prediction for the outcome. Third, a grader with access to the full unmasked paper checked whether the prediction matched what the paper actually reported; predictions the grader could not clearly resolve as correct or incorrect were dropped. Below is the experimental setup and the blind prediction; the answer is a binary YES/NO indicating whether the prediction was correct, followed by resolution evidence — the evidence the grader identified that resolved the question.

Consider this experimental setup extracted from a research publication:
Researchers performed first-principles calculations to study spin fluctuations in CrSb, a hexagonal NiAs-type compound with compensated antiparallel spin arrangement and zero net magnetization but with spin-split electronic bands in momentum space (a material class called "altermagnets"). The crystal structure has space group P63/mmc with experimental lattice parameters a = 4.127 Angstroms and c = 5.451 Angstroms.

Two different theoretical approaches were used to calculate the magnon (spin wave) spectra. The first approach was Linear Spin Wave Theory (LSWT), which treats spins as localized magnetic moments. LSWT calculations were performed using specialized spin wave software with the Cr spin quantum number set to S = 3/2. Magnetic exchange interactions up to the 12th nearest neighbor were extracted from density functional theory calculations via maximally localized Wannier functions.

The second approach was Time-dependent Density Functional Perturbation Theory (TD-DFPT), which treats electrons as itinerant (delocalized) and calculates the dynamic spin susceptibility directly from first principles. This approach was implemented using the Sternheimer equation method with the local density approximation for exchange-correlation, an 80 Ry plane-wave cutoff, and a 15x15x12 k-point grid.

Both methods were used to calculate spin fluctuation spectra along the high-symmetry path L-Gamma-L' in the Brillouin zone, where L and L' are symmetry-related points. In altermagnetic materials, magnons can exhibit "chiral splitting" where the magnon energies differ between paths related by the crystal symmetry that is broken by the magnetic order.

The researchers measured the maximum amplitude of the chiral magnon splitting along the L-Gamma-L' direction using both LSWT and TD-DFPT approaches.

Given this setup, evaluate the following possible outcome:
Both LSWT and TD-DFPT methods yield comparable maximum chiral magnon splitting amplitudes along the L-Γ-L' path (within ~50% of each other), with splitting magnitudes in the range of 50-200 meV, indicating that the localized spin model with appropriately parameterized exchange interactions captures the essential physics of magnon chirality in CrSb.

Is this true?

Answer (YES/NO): NO